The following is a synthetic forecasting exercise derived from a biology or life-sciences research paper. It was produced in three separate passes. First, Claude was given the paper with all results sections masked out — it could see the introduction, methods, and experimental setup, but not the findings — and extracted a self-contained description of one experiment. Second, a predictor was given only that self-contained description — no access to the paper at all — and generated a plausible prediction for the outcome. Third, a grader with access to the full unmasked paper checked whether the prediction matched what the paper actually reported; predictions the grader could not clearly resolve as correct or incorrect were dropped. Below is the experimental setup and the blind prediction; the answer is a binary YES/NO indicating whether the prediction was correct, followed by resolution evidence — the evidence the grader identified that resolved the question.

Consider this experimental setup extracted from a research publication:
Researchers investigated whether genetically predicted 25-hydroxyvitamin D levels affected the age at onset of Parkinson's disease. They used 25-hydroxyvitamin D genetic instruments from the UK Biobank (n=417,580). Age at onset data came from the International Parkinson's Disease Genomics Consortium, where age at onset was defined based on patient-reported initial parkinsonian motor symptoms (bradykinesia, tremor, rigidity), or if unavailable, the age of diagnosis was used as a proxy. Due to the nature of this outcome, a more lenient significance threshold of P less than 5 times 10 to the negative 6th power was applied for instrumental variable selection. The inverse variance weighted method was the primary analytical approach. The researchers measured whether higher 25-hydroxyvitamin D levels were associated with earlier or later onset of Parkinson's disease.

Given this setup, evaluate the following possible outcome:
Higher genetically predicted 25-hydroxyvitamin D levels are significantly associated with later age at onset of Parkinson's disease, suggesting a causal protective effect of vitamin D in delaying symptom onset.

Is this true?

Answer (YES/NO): NO